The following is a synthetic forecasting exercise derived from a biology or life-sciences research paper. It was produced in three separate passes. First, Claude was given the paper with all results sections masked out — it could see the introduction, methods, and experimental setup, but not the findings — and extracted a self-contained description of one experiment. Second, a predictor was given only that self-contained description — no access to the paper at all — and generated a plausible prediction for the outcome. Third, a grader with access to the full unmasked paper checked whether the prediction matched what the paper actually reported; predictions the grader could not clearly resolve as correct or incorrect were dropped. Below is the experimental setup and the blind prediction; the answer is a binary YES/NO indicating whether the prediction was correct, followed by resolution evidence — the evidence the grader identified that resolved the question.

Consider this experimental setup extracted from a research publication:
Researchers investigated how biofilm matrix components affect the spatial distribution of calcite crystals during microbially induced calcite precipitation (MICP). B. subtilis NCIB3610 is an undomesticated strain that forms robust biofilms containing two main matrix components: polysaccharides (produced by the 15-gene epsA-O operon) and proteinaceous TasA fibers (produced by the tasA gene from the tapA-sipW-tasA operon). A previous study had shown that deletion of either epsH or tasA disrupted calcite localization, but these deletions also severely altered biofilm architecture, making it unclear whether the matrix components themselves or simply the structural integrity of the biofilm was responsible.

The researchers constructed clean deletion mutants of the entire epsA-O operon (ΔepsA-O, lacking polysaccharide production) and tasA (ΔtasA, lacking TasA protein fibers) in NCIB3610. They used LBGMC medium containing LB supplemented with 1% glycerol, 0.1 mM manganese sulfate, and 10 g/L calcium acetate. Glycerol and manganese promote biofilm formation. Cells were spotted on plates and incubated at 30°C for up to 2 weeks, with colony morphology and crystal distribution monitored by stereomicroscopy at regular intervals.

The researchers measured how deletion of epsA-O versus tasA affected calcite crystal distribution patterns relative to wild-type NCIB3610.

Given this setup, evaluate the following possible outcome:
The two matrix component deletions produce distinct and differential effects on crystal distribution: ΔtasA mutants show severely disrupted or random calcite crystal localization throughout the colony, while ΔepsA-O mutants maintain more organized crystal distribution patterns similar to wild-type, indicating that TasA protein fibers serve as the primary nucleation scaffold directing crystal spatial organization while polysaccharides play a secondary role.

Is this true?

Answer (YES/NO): NO